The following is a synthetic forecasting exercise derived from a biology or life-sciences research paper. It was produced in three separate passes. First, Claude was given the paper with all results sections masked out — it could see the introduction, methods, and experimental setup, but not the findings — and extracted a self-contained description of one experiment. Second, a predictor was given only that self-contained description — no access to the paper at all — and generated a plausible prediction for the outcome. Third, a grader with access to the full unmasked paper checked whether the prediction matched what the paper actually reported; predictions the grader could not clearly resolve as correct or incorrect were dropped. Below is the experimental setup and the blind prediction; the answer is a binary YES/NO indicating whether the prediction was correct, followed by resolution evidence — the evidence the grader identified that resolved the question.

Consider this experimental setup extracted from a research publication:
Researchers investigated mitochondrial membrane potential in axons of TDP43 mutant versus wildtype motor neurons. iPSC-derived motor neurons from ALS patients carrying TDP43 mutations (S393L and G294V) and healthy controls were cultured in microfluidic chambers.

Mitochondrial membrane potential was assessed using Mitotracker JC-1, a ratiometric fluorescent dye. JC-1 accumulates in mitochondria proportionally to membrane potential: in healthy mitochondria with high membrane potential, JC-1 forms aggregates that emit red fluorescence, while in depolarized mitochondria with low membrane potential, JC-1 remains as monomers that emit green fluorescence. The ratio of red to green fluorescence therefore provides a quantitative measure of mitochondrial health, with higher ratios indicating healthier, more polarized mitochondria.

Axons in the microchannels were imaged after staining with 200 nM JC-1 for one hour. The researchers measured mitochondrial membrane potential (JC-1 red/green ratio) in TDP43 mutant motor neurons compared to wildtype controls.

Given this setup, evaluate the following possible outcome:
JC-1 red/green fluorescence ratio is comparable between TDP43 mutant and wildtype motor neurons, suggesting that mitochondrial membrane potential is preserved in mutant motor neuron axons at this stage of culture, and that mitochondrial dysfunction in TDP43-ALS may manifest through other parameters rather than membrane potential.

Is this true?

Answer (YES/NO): YES